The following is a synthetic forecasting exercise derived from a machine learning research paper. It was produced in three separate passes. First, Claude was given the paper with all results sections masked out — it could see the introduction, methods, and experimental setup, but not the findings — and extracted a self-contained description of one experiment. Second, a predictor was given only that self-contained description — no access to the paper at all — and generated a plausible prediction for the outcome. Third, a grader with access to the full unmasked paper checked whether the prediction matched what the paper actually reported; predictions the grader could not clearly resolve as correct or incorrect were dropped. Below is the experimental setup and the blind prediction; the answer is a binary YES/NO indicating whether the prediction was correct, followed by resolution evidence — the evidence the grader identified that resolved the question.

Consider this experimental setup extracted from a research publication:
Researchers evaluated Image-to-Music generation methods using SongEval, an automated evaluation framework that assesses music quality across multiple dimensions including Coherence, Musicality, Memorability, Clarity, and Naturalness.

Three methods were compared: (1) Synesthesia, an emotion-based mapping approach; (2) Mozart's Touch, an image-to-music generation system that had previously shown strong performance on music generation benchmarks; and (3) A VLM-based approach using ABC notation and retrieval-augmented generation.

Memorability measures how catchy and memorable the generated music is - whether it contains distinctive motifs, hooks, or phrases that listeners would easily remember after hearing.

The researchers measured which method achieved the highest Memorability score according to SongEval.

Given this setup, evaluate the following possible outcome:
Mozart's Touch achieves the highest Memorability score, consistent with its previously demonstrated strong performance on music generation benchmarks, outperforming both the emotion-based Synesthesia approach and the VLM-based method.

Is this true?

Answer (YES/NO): YES